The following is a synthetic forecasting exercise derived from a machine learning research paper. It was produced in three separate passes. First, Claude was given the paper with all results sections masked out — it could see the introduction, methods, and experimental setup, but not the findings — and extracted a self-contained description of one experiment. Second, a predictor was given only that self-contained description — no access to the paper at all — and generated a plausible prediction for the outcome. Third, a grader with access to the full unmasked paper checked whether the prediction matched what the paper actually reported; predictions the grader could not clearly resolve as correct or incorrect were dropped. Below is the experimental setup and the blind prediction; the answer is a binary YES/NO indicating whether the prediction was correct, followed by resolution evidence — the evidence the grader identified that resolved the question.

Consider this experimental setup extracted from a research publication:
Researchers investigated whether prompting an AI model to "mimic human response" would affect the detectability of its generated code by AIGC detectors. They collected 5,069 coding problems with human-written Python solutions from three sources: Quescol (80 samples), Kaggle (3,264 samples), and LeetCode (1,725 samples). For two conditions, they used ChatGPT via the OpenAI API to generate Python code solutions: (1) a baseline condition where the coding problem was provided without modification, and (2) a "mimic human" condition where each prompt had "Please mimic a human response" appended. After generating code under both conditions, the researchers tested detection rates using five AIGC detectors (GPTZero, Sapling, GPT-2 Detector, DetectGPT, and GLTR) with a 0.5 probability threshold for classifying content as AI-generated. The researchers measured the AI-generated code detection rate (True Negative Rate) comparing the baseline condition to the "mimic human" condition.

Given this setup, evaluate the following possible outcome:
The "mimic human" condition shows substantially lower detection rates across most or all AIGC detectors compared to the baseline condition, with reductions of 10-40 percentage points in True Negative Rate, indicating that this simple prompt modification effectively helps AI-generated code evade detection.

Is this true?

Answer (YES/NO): NO